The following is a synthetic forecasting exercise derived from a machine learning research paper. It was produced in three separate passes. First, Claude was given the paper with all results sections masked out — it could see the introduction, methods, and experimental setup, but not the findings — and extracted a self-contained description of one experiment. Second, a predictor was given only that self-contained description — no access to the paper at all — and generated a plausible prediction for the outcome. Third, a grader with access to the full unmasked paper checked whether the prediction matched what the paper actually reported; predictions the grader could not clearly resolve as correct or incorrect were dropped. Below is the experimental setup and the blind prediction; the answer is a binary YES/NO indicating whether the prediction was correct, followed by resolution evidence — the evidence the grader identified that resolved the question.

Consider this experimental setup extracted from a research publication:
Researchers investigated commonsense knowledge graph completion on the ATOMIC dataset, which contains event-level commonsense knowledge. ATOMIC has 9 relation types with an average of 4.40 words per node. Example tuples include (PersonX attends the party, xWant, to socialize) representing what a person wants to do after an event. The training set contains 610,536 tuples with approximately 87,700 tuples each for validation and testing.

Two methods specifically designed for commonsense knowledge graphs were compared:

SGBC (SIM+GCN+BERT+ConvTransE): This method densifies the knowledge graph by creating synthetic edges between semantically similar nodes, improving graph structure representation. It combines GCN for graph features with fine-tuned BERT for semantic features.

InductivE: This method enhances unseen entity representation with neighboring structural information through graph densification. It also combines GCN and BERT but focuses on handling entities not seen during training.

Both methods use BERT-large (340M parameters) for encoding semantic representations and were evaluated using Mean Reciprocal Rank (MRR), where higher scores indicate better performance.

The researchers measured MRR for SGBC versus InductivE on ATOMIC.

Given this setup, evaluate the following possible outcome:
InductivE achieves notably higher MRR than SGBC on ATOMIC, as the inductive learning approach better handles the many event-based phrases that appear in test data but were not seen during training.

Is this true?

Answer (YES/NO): YES